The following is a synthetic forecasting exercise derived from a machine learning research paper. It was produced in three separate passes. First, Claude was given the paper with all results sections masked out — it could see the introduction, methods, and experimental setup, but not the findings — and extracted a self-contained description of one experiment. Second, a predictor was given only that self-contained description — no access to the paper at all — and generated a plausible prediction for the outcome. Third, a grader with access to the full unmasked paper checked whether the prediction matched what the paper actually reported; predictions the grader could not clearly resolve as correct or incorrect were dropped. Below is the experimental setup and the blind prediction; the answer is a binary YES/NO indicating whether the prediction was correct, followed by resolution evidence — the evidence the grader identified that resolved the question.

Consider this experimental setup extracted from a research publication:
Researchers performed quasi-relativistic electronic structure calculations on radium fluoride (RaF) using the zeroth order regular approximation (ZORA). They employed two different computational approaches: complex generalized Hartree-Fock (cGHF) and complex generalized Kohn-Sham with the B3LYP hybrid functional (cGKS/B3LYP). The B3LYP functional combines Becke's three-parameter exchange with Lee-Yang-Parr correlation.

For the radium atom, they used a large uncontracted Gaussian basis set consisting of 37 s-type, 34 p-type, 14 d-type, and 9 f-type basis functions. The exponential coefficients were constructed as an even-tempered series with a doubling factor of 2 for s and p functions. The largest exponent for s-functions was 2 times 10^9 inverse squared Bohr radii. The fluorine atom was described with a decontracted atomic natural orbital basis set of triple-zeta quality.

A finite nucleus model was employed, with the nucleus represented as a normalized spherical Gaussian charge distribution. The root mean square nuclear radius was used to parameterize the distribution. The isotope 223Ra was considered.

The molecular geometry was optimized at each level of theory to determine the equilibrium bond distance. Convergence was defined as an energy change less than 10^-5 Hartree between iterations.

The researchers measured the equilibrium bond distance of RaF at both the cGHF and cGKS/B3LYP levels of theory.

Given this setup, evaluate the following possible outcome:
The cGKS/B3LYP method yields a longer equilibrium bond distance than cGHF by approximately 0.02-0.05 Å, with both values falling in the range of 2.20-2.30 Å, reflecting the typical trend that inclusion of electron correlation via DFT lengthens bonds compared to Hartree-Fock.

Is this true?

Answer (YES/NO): NO